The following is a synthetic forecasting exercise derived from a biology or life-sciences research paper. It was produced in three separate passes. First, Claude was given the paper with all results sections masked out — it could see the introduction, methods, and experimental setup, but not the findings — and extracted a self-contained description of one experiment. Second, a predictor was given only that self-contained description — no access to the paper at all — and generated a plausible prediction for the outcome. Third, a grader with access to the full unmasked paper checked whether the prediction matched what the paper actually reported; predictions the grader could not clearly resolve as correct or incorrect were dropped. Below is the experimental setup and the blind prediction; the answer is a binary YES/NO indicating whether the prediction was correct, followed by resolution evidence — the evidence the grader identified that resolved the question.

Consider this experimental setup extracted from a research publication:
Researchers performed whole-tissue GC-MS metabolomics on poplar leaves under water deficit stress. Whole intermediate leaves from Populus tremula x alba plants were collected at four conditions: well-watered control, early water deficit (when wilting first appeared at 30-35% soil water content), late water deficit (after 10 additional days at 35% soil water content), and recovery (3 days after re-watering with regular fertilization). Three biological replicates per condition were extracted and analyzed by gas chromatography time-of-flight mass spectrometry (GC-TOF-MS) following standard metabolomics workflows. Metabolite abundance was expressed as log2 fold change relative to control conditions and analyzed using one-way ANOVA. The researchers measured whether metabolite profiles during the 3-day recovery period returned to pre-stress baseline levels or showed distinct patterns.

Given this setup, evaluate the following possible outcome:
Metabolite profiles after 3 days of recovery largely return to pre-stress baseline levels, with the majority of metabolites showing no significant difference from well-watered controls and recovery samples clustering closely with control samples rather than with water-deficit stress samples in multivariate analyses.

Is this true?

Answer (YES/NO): NO